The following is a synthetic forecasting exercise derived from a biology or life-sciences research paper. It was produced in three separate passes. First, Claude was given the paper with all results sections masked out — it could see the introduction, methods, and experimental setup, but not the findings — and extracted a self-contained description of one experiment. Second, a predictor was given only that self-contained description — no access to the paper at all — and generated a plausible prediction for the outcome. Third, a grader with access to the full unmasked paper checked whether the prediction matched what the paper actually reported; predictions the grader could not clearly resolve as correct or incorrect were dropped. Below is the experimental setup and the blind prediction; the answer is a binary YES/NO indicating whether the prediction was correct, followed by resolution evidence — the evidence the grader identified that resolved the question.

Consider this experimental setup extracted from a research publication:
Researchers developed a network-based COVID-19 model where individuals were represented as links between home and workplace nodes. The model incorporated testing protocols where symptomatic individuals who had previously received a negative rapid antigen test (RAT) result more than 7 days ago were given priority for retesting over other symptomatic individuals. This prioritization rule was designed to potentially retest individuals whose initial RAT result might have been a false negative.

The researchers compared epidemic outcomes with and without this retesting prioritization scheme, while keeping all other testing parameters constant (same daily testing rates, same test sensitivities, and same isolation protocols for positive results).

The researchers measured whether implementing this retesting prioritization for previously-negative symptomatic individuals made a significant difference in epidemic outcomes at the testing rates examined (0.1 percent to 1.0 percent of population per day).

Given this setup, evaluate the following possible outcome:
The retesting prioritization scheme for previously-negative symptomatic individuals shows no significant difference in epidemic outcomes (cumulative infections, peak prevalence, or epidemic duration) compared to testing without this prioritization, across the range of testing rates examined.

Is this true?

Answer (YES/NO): YES